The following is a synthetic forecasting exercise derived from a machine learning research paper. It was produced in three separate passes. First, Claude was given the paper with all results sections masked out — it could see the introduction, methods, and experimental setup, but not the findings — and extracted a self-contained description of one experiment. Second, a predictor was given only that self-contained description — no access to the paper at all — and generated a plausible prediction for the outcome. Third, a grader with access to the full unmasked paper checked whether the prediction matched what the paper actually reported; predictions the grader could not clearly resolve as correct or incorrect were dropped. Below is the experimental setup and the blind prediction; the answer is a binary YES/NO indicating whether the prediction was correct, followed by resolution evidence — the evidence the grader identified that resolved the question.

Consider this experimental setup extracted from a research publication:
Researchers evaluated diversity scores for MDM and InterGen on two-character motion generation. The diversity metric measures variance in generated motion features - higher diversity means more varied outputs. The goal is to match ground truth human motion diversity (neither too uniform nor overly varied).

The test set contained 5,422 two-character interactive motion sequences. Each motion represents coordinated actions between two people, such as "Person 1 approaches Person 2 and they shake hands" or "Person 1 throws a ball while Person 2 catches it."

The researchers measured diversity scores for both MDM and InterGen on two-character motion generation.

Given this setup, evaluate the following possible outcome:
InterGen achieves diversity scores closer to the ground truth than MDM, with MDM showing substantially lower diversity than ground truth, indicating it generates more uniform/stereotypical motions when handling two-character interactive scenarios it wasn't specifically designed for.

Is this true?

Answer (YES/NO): YES